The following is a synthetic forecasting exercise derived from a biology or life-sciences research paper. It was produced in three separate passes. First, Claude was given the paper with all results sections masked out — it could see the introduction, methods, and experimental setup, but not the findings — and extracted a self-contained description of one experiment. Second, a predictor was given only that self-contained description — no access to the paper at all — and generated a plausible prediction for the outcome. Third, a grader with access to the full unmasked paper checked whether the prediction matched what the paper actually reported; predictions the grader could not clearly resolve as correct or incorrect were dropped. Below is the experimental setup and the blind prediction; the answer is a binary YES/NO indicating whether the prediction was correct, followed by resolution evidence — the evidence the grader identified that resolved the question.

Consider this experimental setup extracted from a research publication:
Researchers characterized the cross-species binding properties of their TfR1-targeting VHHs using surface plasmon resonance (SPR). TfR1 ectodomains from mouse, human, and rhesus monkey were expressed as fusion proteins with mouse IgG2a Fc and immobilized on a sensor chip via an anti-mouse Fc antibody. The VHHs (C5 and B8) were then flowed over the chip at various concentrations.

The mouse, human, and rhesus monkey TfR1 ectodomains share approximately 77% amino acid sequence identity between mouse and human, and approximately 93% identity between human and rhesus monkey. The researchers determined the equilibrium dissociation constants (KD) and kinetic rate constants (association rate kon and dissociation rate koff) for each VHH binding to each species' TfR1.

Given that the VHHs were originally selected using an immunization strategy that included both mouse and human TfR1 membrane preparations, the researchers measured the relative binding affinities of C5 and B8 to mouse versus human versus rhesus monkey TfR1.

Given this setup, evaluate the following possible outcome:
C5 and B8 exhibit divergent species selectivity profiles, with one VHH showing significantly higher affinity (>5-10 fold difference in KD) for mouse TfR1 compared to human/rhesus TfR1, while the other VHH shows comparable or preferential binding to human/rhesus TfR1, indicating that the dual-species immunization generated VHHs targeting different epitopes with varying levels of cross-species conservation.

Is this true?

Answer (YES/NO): NO